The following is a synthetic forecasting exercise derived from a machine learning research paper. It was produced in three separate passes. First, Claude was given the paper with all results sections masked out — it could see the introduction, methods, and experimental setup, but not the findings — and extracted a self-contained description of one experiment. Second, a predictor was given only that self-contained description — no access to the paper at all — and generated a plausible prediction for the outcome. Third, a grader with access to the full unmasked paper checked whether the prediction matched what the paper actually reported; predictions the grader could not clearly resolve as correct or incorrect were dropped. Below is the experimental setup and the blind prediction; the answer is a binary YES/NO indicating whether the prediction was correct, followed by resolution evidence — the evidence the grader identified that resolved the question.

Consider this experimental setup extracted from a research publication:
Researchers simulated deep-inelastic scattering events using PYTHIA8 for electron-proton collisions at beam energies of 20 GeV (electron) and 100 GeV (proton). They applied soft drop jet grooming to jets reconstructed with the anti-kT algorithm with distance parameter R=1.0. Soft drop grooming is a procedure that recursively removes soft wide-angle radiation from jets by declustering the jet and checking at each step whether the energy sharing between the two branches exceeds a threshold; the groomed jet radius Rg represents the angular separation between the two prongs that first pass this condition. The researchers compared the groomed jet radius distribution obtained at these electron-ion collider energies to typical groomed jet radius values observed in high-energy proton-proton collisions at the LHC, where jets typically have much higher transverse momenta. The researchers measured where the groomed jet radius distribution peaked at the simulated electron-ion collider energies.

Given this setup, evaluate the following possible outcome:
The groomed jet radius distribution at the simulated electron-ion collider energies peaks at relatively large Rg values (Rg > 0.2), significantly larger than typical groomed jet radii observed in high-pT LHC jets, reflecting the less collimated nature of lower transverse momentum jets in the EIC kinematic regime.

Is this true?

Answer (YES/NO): NO